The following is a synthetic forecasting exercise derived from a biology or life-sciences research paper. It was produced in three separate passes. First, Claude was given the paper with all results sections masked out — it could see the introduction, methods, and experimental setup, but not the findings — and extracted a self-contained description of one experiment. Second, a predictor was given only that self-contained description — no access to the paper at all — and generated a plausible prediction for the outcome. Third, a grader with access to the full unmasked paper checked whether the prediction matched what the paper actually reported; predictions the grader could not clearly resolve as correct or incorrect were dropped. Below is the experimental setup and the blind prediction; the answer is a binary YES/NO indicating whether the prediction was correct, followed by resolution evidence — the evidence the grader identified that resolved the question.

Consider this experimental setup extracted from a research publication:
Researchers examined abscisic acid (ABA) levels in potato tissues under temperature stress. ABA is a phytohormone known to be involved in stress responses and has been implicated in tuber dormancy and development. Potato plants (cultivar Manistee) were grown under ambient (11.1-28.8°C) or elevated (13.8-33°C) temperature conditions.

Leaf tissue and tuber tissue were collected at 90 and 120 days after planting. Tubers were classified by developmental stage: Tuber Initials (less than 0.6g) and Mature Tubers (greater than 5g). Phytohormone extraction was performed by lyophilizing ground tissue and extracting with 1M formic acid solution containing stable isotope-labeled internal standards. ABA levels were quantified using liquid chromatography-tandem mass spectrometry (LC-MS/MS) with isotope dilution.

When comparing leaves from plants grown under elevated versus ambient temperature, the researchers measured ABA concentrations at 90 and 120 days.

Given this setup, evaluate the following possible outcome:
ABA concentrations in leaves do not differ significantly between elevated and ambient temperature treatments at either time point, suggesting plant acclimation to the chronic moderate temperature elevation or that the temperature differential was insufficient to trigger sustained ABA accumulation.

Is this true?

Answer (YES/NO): NO